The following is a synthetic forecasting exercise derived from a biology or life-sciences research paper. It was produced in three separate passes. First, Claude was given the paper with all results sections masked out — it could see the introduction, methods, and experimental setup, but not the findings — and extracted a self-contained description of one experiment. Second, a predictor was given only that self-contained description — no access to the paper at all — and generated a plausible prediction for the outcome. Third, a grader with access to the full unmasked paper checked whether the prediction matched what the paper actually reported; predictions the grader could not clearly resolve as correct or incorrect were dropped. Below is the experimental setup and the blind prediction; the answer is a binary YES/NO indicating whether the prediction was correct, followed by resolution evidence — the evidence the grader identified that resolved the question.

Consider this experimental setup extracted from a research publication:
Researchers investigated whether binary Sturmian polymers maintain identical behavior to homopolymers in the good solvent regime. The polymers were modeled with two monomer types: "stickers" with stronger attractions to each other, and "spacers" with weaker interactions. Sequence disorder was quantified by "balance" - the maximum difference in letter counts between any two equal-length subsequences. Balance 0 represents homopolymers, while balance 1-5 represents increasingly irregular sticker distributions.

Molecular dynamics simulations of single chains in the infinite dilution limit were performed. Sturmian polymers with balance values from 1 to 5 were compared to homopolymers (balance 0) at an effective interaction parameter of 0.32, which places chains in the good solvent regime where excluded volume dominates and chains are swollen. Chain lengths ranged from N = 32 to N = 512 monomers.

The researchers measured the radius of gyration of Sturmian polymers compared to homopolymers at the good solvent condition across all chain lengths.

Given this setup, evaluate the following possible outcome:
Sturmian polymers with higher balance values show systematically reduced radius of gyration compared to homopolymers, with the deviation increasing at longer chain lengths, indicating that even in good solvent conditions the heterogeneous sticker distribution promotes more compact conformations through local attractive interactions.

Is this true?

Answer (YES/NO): NO